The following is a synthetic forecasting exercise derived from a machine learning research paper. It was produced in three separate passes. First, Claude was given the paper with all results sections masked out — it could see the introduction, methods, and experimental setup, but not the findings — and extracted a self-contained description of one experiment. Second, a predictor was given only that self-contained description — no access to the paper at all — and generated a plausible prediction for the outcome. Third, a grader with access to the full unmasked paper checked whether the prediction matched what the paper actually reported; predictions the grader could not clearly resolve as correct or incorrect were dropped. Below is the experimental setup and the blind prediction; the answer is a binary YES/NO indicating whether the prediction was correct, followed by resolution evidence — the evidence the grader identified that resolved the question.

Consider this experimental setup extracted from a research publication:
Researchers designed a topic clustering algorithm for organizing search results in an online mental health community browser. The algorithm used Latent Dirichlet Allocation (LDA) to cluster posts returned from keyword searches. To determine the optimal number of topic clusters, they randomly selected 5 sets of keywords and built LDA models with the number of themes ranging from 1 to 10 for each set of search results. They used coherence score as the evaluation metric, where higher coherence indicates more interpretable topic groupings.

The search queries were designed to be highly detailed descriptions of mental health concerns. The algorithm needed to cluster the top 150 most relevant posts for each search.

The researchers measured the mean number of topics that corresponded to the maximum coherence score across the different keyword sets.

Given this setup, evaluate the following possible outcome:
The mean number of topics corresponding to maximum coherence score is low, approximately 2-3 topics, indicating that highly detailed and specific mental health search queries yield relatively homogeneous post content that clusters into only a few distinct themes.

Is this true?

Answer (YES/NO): NO